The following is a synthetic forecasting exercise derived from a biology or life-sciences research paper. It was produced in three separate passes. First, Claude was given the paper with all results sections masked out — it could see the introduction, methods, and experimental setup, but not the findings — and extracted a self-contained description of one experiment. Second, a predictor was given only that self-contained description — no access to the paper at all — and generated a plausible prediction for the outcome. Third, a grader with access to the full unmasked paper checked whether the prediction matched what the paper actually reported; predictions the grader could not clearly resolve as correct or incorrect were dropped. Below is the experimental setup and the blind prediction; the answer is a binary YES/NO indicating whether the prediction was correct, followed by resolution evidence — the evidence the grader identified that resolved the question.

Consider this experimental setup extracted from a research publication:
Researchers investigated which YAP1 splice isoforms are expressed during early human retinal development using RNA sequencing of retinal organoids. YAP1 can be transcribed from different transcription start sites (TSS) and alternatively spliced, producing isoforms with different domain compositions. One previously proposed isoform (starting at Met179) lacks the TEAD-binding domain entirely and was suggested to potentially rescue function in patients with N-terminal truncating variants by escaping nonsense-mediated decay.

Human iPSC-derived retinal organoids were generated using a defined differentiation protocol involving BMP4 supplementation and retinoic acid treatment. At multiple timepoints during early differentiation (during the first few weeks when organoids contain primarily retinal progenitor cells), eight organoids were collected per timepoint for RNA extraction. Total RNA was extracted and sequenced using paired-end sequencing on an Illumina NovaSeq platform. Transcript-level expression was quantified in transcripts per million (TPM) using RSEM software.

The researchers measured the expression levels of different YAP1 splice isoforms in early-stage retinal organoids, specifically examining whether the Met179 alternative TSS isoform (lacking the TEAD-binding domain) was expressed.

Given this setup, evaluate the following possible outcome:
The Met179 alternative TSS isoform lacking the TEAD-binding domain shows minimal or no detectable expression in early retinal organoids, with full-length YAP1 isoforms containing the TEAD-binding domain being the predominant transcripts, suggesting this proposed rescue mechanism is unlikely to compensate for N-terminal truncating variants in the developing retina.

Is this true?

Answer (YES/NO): YES